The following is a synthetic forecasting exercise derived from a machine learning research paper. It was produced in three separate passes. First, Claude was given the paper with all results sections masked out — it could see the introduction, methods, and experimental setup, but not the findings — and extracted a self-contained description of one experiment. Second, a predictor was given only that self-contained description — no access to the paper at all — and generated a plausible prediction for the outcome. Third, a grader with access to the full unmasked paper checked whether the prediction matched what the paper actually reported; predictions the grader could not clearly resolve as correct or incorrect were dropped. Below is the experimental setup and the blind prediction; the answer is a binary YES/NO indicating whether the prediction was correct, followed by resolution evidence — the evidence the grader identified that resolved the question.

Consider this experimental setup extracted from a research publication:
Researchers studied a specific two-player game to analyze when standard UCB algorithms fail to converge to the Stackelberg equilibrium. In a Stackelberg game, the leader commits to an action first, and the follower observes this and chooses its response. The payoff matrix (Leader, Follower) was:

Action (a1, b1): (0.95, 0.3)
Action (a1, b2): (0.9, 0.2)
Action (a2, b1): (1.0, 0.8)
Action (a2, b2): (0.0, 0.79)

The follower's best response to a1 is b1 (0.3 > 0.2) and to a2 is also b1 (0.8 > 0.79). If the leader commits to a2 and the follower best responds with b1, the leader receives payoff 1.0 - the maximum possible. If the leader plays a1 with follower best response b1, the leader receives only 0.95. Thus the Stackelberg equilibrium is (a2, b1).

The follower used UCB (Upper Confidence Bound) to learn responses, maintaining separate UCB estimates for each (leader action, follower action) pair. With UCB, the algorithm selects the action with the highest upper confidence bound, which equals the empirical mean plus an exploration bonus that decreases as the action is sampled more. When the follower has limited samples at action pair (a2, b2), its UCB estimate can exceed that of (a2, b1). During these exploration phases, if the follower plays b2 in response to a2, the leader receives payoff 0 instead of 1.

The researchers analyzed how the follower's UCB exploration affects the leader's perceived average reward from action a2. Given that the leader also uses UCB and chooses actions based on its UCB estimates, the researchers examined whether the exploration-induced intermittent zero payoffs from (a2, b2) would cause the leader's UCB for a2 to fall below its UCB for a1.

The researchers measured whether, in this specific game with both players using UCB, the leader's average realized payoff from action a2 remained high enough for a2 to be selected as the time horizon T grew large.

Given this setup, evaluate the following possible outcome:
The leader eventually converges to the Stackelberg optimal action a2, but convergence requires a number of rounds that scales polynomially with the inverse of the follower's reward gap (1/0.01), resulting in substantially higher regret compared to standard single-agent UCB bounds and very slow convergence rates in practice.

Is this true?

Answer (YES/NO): NO